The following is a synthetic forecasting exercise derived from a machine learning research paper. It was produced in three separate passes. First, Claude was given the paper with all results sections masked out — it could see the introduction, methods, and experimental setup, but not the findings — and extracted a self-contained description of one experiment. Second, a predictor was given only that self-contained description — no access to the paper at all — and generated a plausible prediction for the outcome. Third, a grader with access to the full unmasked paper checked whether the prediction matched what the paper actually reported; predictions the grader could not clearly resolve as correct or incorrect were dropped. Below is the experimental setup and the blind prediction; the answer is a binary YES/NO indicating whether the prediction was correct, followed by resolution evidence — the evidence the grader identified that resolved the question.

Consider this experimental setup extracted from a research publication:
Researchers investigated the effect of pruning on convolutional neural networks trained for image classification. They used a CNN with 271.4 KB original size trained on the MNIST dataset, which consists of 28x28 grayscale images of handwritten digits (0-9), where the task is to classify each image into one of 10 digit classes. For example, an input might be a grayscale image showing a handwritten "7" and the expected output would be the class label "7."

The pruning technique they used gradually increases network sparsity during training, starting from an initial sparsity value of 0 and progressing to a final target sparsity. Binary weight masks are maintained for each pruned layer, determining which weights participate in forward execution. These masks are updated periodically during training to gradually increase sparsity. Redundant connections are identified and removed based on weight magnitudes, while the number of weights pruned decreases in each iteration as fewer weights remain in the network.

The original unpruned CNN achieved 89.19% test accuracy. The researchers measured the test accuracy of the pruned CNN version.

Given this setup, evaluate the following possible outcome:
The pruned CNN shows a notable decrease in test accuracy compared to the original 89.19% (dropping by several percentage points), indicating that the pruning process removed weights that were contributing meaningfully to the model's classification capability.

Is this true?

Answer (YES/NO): NO